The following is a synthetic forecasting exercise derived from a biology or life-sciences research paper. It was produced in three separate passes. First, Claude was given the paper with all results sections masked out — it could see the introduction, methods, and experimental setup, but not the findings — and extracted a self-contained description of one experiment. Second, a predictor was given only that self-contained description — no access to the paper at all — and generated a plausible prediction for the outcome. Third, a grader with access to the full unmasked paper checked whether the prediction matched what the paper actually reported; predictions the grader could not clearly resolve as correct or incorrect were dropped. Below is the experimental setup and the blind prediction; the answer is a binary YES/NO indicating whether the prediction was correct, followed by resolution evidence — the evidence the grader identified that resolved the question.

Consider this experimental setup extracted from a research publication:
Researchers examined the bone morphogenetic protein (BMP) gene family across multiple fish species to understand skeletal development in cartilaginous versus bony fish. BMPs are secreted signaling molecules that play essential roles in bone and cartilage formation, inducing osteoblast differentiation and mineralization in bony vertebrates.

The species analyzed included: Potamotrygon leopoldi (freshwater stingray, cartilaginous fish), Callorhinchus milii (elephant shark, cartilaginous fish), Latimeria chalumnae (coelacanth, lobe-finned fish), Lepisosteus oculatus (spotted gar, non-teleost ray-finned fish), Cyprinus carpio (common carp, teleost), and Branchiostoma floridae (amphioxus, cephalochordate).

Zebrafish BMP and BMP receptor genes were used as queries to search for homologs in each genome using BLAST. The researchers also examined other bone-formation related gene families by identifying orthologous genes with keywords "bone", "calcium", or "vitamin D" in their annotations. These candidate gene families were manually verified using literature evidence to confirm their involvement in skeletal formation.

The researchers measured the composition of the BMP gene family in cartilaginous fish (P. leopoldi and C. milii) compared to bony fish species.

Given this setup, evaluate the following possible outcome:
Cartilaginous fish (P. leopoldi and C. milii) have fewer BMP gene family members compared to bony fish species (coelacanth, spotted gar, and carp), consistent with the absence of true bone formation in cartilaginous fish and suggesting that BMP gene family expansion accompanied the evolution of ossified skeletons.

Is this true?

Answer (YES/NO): NO